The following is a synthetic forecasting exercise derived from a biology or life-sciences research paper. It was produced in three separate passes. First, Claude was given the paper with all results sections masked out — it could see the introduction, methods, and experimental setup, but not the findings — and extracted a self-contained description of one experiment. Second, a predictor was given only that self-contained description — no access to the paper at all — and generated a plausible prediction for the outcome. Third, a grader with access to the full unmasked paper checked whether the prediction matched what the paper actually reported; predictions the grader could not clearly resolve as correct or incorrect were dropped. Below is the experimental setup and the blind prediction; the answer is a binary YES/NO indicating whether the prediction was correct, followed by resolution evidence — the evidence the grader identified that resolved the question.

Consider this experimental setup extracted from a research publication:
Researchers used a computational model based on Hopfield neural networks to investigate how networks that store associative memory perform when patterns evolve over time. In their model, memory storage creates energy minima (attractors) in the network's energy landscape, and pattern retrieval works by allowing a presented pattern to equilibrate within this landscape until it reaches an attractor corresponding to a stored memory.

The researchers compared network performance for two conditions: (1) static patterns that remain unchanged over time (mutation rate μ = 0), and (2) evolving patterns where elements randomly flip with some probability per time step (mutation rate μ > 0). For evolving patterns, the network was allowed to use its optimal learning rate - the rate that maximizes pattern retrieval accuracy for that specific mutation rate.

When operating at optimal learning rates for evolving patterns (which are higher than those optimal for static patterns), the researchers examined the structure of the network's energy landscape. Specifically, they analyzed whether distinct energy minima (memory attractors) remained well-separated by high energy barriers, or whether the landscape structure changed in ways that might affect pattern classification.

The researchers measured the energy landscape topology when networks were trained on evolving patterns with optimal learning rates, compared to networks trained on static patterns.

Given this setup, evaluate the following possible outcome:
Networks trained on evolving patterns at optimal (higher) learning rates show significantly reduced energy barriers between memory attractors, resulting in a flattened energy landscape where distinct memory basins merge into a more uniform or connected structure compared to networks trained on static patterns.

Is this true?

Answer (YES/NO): NO